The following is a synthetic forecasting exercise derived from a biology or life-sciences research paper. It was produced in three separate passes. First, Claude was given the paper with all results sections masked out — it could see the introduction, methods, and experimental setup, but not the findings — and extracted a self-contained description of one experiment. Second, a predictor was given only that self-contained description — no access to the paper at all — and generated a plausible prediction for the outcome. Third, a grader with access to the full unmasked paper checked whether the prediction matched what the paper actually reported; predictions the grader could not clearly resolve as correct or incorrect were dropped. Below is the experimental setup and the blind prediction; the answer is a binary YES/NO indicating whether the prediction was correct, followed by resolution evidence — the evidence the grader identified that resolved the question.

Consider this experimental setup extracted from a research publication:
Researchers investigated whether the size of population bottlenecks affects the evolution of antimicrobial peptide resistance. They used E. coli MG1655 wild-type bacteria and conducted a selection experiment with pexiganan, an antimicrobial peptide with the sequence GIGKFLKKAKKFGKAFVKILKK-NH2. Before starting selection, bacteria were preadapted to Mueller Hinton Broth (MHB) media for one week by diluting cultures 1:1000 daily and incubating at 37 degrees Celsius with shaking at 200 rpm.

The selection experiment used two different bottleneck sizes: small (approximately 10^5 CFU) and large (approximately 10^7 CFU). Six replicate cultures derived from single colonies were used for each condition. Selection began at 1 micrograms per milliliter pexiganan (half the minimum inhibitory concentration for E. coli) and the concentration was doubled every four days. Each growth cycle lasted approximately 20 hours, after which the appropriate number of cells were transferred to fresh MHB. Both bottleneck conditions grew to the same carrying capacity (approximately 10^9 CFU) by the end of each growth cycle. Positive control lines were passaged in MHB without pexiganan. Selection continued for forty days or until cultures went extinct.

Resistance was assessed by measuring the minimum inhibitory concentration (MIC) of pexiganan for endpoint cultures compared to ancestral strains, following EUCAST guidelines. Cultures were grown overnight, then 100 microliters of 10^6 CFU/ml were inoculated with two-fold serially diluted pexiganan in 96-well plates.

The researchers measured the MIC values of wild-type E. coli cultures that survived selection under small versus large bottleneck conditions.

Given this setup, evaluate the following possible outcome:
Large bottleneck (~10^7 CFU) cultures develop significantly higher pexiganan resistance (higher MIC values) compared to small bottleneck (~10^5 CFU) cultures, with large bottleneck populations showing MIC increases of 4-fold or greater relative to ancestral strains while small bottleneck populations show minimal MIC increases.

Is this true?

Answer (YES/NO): NO